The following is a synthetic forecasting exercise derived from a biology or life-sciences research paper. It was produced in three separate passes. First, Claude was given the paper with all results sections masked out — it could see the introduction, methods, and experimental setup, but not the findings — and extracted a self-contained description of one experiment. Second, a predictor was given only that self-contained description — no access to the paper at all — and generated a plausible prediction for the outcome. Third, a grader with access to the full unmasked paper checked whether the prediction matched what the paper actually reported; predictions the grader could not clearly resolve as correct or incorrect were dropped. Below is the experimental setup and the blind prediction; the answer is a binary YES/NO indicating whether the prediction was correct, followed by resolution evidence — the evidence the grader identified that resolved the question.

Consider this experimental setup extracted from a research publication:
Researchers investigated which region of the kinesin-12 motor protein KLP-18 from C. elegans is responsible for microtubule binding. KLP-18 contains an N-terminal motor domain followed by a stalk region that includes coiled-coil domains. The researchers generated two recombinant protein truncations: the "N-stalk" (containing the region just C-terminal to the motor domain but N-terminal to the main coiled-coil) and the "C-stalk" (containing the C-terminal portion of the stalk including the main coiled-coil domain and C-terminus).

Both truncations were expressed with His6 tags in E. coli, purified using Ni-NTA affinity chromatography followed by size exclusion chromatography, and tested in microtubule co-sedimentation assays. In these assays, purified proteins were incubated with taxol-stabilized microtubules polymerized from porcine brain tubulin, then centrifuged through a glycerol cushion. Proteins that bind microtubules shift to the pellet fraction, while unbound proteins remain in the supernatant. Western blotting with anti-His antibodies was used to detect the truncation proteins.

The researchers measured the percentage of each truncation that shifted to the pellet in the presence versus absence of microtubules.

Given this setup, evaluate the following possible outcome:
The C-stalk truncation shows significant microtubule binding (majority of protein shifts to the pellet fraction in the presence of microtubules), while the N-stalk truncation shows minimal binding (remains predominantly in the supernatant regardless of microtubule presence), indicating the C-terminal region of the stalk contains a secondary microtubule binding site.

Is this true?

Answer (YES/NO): YES